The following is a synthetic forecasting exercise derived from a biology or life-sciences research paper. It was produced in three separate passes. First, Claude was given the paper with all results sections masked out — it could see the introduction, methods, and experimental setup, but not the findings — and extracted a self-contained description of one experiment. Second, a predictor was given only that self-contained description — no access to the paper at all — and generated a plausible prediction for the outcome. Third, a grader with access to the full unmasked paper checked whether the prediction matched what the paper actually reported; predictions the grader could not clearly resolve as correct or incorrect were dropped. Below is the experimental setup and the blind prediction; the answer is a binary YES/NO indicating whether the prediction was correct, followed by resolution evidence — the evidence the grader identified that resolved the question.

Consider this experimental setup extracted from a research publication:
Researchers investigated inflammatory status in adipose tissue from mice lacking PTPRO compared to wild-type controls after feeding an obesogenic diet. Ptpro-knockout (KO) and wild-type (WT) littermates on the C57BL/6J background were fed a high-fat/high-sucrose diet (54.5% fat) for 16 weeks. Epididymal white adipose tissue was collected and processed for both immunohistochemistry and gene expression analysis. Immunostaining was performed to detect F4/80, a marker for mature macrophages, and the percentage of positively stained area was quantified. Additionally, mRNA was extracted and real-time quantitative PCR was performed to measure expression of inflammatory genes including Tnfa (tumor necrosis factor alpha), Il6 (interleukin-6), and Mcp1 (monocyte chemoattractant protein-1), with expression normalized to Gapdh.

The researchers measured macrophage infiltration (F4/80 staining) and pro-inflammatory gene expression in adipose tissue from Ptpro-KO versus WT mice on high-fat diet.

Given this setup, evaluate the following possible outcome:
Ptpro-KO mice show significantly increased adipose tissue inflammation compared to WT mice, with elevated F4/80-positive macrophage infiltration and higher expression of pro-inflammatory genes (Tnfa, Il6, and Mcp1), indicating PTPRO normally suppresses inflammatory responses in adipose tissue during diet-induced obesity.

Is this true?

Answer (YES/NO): NO